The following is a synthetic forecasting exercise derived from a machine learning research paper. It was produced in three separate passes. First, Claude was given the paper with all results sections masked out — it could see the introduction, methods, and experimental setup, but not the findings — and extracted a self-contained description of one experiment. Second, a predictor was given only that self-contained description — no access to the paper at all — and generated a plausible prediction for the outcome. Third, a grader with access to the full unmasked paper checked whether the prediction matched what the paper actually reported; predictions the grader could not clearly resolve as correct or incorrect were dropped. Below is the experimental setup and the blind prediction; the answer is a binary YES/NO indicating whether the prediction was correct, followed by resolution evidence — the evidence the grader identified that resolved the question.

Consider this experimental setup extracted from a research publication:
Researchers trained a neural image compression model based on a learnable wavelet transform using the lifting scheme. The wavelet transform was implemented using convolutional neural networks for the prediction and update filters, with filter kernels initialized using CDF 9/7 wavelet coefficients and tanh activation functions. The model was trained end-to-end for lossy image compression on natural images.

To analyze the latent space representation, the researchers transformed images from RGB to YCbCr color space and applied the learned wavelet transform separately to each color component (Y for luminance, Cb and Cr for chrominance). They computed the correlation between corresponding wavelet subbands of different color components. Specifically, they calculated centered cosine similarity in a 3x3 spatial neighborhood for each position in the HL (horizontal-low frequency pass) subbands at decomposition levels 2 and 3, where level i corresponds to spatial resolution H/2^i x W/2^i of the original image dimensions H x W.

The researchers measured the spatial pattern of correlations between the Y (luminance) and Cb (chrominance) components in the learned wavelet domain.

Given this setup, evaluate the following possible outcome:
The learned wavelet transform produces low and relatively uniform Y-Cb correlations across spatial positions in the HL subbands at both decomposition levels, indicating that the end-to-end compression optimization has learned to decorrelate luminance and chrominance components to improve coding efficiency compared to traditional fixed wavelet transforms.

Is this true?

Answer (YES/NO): NO